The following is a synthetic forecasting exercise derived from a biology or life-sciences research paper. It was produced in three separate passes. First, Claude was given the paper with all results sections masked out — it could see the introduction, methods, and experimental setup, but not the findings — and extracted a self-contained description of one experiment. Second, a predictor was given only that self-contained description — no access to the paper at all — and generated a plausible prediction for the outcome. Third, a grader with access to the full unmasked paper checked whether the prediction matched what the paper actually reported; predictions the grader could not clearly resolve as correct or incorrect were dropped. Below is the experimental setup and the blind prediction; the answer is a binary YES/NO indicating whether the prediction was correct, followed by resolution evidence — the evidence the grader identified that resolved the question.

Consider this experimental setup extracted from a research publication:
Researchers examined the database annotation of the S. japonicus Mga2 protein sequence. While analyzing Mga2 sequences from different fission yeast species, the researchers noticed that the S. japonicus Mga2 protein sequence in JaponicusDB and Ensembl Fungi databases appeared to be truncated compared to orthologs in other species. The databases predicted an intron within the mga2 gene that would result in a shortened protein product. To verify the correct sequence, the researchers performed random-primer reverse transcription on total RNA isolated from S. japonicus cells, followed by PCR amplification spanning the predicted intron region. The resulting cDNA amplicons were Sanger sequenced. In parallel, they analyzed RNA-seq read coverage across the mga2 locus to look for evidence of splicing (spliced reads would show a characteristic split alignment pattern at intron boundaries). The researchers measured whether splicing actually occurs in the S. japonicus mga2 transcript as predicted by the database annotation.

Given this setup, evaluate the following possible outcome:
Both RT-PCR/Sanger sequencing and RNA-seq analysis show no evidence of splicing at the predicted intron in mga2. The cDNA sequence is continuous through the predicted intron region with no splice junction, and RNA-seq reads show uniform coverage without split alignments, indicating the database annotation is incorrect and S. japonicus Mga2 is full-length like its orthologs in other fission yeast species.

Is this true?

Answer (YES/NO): YES